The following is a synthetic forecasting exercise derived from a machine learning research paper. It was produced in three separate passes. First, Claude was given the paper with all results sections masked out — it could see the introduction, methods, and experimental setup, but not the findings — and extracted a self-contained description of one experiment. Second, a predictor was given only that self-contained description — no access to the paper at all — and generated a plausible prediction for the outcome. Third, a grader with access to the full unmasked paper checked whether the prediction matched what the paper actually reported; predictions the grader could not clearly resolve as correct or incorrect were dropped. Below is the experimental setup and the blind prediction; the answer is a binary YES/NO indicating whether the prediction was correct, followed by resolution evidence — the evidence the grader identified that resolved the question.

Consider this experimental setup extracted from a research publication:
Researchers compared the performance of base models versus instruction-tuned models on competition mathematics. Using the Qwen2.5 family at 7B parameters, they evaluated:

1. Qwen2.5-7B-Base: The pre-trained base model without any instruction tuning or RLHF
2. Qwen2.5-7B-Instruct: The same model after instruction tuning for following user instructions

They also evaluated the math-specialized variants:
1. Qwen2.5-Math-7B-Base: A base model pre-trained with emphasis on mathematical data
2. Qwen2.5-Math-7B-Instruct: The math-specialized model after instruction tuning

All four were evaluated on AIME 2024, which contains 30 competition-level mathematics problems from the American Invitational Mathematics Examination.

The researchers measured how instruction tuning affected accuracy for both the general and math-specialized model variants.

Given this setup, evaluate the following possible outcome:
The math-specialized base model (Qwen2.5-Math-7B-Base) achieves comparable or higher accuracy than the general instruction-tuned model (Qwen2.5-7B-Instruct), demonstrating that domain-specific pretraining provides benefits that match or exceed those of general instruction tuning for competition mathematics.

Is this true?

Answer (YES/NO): YES